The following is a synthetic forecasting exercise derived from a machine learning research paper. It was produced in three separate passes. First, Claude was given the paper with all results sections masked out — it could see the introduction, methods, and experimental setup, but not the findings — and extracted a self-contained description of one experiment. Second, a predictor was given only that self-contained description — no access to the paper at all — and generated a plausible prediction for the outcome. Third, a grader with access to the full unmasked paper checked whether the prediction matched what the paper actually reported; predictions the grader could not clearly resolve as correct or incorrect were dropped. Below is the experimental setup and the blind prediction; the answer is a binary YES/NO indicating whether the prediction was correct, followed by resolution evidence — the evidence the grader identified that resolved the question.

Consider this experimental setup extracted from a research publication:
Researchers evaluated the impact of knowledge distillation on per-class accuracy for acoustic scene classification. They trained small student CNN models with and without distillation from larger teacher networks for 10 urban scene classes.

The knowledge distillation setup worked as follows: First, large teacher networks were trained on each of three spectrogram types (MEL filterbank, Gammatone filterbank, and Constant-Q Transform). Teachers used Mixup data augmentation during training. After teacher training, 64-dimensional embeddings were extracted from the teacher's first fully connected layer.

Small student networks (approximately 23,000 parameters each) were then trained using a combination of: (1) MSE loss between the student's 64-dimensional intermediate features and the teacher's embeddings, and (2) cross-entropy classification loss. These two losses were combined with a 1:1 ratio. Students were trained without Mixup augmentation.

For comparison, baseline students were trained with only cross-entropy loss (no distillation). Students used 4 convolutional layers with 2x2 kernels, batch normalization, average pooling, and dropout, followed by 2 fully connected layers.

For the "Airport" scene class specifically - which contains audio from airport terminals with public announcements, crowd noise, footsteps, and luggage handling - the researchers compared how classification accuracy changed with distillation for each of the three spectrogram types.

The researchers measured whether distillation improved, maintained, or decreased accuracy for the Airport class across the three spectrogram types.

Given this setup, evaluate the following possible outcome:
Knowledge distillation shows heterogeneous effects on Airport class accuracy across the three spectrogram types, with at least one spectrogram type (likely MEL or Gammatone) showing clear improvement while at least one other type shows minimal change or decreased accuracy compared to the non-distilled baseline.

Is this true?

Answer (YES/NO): YES